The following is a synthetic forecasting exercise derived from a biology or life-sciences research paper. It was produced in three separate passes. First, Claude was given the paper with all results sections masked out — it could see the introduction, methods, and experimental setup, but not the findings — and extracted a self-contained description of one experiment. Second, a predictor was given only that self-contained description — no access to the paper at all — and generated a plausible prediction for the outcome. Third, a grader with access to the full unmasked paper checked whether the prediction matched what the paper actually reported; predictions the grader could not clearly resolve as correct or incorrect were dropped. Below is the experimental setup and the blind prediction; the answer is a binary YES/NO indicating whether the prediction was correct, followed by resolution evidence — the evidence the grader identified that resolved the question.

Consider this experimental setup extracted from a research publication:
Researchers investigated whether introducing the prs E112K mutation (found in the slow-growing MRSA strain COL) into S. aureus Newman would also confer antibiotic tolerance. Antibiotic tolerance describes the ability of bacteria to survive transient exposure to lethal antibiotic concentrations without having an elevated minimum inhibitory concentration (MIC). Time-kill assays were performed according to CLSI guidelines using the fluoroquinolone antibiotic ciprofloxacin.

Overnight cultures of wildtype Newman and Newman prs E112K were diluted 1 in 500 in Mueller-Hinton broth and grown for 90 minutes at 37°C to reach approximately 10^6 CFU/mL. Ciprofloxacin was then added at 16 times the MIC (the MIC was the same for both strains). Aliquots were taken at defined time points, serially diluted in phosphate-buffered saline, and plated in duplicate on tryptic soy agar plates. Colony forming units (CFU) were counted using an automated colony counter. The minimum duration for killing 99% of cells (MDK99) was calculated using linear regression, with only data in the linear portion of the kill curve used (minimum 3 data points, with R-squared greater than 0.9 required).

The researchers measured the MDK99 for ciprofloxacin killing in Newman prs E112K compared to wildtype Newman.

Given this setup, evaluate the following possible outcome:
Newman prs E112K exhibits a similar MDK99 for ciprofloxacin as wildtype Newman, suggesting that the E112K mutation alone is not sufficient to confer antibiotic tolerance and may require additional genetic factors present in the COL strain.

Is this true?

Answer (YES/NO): NO